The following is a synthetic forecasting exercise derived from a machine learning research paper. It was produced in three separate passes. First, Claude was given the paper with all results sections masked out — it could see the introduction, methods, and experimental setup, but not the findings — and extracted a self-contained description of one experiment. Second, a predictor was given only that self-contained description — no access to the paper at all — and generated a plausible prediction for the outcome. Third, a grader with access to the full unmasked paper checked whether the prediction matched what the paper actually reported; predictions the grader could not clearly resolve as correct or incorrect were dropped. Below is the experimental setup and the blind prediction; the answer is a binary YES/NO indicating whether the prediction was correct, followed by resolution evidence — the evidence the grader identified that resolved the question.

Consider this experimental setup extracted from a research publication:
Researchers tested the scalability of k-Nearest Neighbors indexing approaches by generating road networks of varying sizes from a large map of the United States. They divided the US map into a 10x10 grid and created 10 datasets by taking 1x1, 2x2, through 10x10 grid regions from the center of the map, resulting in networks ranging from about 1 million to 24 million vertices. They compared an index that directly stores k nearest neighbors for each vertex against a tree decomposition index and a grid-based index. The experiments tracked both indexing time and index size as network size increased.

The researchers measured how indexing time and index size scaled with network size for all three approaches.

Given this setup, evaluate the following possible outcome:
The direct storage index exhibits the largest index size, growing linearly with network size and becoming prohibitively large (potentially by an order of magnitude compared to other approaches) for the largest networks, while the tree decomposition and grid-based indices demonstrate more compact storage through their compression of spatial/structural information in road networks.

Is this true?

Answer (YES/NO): NO